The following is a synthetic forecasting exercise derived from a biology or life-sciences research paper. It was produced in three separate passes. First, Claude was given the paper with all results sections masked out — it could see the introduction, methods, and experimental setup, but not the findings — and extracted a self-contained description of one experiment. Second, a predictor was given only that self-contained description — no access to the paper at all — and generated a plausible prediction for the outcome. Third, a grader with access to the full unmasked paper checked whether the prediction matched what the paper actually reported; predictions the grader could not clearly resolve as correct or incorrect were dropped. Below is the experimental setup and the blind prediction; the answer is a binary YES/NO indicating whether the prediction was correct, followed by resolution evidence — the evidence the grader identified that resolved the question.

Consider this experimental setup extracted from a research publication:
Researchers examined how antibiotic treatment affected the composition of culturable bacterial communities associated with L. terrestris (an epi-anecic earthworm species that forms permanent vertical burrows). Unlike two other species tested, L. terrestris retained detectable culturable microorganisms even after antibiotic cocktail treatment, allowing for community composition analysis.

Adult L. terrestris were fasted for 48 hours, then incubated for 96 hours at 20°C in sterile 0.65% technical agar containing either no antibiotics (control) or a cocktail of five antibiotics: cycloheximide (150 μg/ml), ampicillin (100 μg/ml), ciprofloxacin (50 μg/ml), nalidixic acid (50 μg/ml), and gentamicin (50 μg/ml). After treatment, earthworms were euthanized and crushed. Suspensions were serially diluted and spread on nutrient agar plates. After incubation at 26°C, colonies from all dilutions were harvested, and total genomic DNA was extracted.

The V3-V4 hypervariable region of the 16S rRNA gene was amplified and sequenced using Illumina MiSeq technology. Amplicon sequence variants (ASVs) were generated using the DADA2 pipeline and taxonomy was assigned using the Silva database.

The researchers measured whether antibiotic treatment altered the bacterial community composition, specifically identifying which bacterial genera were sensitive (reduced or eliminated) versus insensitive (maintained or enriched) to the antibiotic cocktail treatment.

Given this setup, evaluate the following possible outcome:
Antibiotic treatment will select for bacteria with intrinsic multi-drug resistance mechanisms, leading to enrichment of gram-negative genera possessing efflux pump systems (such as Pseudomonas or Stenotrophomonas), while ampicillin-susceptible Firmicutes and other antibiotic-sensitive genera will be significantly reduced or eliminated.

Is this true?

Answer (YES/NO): NO